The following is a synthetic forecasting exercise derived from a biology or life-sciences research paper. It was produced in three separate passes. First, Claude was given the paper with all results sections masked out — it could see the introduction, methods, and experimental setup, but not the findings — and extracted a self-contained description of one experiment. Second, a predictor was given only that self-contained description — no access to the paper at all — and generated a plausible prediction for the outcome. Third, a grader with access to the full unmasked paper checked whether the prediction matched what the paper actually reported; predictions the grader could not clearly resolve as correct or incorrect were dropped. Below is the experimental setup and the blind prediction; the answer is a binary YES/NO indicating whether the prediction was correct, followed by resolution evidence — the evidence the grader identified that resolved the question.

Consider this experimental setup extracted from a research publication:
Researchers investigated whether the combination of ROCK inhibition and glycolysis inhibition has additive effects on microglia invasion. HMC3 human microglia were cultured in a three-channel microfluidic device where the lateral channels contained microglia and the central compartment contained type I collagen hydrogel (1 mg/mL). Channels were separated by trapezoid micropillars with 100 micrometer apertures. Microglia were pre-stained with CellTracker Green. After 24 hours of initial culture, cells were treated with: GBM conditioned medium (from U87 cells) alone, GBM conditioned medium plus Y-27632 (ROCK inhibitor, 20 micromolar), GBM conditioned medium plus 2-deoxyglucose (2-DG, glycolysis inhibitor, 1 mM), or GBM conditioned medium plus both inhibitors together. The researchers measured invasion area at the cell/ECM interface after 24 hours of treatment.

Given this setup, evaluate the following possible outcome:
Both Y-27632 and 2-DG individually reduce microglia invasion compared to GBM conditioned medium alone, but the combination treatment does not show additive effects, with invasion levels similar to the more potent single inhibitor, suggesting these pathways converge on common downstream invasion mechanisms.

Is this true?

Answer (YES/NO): NO